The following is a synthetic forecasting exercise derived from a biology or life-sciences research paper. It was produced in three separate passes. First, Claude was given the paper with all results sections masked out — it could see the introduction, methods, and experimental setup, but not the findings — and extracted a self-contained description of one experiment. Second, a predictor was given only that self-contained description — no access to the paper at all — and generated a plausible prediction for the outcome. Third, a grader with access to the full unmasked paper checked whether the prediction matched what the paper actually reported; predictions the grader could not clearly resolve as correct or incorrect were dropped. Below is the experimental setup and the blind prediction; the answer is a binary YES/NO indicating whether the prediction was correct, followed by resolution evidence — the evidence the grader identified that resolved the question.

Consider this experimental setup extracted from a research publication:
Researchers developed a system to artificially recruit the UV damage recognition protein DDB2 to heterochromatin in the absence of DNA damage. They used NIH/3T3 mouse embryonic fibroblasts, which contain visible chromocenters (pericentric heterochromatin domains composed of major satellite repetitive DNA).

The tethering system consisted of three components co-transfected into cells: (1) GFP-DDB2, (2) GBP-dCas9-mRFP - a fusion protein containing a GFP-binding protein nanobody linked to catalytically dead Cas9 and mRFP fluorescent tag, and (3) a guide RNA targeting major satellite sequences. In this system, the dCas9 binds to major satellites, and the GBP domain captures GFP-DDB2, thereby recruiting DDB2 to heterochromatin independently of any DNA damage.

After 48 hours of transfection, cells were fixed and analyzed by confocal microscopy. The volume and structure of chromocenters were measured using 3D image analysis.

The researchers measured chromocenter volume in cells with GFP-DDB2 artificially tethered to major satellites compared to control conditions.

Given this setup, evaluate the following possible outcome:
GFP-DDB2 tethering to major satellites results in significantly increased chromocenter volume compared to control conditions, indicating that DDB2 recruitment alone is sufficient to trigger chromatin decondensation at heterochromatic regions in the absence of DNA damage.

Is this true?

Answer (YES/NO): YES